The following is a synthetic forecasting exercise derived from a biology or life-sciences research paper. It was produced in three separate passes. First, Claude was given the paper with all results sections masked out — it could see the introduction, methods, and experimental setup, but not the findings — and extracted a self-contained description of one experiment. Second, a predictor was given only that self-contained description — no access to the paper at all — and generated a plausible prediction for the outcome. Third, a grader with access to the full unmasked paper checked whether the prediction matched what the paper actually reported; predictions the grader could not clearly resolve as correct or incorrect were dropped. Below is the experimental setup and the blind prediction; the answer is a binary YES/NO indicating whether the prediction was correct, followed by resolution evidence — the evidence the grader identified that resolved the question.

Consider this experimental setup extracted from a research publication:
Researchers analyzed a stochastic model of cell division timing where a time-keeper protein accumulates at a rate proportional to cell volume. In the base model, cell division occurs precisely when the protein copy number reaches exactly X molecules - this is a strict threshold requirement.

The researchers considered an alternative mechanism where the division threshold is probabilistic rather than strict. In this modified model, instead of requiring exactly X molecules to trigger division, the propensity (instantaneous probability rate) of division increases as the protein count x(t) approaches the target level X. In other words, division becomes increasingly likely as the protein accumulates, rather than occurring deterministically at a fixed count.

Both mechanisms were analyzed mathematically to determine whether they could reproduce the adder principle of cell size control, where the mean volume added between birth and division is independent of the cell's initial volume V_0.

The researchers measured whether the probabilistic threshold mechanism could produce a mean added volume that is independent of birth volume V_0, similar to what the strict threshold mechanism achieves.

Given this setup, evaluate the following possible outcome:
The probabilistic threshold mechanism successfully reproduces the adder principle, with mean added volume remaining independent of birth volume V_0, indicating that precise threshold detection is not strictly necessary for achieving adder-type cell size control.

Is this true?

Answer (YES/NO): NO